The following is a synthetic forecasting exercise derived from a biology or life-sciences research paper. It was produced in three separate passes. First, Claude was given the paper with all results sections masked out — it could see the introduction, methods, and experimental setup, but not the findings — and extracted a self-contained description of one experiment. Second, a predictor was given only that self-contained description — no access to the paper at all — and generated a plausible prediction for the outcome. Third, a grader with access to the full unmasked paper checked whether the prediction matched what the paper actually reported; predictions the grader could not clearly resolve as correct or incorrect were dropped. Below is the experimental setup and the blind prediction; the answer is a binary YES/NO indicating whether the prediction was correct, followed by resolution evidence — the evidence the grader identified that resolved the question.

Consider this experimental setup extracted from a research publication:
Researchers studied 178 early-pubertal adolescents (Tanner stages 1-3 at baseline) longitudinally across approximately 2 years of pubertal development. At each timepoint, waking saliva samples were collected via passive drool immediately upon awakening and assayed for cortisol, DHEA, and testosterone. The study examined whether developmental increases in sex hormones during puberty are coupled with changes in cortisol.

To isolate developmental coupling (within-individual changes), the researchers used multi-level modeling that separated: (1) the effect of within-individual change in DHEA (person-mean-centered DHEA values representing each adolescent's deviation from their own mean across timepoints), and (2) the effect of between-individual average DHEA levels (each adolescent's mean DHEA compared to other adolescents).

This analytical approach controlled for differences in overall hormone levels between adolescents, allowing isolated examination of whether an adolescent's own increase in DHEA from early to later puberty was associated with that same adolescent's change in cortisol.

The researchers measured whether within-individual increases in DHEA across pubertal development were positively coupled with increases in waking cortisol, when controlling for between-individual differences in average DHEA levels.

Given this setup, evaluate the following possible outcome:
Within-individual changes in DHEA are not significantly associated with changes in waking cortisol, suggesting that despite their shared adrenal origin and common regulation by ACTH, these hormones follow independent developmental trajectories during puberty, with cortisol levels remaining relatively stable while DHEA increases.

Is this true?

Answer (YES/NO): NO